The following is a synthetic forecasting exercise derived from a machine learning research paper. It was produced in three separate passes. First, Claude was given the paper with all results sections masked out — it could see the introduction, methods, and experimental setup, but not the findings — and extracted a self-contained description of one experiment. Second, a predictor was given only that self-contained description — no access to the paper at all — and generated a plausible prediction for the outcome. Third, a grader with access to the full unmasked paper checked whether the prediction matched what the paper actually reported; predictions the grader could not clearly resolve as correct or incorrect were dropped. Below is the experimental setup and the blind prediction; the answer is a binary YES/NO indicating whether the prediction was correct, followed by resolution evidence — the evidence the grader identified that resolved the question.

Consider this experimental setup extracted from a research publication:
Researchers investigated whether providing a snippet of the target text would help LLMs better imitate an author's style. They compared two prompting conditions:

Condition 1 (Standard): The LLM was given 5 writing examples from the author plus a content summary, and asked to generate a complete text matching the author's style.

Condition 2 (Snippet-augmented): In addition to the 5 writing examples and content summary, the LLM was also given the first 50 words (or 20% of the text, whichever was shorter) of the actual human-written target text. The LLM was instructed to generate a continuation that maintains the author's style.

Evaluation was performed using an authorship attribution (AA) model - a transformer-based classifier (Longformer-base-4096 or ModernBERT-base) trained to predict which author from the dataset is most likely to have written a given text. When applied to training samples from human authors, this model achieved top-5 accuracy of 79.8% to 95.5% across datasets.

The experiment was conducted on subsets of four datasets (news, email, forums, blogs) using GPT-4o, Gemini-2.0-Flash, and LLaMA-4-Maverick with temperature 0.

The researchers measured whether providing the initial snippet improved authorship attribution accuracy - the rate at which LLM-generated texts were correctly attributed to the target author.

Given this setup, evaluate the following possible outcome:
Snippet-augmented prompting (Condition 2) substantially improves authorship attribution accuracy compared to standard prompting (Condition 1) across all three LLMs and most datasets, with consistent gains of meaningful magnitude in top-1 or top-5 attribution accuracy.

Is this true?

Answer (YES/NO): NO